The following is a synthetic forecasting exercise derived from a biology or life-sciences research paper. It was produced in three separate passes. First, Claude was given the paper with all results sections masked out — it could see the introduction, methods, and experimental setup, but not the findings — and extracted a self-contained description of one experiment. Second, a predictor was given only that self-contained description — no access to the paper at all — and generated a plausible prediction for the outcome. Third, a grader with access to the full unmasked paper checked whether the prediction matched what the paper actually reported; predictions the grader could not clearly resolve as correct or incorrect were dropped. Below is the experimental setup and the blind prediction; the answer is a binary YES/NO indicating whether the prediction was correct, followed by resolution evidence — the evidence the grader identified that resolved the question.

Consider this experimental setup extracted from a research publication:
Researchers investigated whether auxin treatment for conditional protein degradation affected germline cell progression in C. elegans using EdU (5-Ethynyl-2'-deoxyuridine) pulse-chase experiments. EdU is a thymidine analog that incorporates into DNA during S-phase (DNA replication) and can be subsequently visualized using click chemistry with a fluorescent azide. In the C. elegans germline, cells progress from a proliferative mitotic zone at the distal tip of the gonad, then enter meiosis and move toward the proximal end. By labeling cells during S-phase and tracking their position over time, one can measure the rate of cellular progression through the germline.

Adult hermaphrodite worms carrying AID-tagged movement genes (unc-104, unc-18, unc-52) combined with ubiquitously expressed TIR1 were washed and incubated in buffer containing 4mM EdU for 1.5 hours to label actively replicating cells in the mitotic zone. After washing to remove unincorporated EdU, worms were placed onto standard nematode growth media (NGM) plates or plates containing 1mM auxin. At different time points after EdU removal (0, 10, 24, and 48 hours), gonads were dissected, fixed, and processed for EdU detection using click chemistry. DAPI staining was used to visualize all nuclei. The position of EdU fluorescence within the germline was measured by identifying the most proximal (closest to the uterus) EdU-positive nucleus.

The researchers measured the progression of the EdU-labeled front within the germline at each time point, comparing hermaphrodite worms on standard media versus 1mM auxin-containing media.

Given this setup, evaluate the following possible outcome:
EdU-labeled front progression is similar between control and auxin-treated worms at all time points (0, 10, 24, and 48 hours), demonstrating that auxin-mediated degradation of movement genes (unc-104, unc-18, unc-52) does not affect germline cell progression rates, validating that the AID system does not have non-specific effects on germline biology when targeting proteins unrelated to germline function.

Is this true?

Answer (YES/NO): NO